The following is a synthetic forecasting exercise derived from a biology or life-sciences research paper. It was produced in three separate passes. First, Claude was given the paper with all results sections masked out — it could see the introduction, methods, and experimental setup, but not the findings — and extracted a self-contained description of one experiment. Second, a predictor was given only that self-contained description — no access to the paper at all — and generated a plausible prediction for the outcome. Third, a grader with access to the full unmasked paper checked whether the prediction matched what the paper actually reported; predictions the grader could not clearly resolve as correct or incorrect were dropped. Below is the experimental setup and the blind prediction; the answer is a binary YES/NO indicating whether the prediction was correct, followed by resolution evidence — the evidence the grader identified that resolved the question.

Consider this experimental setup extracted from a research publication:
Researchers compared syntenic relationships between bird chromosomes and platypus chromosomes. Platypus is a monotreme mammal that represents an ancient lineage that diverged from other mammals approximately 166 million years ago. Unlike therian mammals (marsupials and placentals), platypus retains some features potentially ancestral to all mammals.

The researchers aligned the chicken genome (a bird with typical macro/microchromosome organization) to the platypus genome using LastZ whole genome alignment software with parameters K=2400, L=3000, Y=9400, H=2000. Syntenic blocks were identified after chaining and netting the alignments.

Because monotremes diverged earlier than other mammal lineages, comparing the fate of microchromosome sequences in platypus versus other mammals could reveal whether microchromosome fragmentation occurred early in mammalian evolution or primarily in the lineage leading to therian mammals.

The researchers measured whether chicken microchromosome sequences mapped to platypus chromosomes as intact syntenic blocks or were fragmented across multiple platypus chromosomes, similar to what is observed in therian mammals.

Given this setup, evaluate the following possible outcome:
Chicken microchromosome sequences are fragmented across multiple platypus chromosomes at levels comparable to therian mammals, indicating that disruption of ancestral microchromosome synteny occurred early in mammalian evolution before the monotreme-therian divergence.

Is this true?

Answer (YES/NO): NO